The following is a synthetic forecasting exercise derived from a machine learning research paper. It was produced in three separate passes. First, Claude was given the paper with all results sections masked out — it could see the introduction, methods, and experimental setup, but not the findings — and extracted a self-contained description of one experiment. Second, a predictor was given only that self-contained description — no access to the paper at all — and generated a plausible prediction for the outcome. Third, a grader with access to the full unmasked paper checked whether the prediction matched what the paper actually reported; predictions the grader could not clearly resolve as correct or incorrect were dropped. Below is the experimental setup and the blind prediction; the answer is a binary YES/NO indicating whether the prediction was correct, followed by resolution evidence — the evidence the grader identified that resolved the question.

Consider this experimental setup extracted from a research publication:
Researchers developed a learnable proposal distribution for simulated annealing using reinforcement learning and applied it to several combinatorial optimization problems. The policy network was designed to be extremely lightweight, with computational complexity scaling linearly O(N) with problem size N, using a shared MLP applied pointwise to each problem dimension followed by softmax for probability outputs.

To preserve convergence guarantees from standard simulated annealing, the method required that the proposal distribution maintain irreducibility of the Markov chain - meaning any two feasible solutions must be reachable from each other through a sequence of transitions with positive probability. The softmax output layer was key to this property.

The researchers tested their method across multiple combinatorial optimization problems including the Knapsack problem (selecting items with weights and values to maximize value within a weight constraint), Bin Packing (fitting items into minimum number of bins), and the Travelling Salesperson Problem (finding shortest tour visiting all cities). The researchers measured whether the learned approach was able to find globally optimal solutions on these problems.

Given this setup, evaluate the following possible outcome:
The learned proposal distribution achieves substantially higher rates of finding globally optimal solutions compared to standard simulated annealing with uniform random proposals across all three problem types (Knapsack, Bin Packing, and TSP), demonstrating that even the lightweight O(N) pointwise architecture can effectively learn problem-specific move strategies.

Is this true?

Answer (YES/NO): NO